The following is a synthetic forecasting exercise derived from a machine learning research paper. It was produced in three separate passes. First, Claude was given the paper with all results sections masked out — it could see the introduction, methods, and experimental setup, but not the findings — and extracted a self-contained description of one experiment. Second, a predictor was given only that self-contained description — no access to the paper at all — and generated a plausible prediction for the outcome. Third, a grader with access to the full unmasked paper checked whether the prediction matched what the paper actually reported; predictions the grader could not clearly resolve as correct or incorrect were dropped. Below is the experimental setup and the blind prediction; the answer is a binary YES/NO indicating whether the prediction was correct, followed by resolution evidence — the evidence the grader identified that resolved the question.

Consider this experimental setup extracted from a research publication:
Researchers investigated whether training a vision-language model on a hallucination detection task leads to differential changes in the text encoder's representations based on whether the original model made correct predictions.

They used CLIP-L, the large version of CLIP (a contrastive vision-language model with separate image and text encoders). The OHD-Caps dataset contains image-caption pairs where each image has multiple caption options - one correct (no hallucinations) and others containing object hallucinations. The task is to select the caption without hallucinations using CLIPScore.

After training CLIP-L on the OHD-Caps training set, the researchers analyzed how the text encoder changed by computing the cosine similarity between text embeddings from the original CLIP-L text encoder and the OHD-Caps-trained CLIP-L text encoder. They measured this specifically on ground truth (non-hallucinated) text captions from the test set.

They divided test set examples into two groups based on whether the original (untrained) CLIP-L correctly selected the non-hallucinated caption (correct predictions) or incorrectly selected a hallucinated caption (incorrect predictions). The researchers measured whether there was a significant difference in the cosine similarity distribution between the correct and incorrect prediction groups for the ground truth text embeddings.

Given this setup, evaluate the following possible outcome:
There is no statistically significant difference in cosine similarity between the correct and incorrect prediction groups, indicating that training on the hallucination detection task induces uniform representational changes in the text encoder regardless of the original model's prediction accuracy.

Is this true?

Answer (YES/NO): YES